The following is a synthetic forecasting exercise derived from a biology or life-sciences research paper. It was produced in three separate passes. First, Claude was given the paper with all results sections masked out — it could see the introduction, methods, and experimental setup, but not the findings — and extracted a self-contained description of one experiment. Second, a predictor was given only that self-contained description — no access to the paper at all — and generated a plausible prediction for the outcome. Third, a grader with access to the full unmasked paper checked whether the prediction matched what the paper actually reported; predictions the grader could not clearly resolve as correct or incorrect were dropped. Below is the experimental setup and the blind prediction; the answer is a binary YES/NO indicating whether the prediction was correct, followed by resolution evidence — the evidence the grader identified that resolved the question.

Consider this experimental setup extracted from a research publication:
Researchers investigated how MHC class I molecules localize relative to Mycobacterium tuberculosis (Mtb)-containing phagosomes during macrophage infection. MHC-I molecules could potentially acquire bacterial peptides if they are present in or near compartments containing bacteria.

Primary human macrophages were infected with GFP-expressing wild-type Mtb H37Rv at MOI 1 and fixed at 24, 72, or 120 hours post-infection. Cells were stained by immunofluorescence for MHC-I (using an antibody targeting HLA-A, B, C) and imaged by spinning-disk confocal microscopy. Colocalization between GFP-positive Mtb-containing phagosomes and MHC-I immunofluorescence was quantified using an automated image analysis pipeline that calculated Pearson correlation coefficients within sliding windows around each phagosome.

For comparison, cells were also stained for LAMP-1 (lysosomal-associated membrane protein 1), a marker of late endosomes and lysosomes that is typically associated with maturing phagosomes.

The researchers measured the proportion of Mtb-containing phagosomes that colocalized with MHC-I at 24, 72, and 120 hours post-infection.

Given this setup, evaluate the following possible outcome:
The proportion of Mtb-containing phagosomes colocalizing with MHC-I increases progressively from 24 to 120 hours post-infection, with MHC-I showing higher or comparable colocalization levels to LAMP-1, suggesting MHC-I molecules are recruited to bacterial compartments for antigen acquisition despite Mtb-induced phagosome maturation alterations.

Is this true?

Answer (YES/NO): NO